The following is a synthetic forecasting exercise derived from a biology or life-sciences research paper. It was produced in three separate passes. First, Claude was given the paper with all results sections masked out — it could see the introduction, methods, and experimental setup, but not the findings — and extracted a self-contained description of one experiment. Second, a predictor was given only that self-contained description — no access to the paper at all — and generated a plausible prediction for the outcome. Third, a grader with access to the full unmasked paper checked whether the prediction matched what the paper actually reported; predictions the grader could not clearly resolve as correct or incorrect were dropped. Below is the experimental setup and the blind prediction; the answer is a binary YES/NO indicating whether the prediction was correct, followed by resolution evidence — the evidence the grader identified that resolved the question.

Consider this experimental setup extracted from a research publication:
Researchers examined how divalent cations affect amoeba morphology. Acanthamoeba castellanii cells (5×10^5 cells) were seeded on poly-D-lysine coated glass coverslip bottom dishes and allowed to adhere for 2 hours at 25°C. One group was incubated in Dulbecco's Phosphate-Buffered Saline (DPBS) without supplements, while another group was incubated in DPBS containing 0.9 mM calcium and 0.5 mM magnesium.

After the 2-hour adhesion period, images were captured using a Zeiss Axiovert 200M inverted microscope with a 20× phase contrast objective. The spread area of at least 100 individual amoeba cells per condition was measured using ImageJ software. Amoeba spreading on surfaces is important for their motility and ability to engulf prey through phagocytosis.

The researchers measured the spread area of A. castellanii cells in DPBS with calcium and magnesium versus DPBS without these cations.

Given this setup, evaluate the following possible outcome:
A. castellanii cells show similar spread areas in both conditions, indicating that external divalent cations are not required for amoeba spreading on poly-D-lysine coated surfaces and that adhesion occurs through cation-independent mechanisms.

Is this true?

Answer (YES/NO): NO